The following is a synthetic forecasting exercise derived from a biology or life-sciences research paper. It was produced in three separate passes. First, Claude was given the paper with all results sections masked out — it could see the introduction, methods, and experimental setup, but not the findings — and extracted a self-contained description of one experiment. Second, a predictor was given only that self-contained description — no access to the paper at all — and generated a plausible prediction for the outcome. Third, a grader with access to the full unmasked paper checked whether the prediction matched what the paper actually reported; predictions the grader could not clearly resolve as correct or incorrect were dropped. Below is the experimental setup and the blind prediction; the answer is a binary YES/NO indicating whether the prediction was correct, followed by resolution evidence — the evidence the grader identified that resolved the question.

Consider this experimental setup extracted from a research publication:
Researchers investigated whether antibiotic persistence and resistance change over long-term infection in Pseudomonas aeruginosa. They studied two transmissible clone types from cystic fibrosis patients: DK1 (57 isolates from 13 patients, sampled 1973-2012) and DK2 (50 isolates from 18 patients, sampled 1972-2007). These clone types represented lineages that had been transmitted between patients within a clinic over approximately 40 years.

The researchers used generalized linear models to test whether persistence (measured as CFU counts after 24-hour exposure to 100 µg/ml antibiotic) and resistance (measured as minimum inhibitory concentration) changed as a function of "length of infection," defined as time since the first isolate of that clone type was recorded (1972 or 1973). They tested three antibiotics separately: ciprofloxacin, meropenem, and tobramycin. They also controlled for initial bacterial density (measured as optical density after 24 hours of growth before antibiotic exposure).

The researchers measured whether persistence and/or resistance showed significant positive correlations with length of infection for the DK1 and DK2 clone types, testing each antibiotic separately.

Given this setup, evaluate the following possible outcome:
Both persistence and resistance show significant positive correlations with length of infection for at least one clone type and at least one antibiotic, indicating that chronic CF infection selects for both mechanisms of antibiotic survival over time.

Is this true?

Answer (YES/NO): YES